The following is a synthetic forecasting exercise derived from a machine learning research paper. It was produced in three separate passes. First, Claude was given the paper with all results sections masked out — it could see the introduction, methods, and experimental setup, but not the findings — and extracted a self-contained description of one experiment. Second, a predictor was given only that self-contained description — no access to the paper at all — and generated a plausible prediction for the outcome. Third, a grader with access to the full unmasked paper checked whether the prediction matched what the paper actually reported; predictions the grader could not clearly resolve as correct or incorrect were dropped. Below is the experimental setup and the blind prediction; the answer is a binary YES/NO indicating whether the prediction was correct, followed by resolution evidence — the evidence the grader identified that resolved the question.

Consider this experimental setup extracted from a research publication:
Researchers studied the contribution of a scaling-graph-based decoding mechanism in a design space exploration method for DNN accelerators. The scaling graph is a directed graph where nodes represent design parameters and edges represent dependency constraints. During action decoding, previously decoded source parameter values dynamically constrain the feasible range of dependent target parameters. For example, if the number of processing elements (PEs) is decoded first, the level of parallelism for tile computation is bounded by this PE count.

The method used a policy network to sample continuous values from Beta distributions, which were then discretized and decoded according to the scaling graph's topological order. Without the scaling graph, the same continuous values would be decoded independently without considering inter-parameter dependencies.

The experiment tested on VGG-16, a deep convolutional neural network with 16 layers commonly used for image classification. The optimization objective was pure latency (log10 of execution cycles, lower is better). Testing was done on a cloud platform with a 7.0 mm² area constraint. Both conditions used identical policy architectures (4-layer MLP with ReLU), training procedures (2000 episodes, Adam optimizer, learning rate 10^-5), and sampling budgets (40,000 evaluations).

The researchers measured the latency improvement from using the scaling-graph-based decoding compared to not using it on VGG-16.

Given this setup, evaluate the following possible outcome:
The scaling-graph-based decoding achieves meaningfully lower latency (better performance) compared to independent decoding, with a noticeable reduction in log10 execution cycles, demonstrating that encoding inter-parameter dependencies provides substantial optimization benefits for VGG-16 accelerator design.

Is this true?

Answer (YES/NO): YES